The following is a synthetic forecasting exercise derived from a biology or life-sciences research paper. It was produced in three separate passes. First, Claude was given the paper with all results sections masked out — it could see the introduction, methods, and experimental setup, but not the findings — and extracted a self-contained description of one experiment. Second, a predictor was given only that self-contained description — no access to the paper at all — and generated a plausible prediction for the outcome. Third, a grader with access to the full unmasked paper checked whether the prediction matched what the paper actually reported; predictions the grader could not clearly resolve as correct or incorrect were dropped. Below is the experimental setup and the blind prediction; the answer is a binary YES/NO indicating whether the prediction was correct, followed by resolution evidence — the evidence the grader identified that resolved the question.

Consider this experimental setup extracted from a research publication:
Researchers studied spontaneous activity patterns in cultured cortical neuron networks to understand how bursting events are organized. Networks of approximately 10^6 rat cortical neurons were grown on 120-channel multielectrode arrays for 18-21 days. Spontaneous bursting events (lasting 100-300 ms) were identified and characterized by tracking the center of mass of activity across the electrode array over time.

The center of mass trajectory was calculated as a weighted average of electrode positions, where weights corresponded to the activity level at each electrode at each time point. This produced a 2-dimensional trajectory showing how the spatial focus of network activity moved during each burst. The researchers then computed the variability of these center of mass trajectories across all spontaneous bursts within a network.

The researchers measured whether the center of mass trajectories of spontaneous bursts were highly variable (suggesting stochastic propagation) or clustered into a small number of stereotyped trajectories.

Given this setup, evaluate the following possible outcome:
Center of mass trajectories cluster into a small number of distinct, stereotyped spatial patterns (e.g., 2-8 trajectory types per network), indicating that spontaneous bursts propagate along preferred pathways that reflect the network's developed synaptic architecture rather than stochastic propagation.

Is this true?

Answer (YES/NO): YES